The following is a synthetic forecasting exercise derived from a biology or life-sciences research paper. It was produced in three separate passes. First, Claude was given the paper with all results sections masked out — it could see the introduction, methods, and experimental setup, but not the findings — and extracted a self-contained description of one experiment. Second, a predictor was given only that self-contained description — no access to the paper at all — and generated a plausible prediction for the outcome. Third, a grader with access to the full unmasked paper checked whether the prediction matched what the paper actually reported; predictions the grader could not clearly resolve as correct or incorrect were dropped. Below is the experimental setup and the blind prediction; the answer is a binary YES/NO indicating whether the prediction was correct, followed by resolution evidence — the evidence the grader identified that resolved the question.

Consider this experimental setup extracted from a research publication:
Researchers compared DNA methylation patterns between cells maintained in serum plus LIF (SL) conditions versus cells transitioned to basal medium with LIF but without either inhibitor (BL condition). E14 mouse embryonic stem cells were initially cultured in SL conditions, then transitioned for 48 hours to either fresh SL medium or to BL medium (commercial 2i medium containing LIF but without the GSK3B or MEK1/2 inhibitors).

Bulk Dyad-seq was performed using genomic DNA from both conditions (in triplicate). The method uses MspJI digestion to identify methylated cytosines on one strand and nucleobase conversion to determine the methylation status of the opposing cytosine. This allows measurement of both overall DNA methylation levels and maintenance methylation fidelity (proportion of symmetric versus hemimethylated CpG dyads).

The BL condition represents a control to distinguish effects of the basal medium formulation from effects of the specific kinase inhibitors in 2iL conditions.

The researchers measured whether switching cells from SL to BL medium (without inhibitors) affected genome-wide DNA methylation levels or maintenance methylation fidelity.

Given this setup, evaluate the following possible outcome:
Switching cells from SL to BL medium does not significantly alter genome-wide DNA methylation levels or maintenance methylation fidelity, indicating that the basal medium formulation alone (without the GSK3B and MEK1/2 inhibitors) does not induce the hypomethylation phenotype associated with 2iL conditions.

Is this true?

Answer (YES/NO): YES